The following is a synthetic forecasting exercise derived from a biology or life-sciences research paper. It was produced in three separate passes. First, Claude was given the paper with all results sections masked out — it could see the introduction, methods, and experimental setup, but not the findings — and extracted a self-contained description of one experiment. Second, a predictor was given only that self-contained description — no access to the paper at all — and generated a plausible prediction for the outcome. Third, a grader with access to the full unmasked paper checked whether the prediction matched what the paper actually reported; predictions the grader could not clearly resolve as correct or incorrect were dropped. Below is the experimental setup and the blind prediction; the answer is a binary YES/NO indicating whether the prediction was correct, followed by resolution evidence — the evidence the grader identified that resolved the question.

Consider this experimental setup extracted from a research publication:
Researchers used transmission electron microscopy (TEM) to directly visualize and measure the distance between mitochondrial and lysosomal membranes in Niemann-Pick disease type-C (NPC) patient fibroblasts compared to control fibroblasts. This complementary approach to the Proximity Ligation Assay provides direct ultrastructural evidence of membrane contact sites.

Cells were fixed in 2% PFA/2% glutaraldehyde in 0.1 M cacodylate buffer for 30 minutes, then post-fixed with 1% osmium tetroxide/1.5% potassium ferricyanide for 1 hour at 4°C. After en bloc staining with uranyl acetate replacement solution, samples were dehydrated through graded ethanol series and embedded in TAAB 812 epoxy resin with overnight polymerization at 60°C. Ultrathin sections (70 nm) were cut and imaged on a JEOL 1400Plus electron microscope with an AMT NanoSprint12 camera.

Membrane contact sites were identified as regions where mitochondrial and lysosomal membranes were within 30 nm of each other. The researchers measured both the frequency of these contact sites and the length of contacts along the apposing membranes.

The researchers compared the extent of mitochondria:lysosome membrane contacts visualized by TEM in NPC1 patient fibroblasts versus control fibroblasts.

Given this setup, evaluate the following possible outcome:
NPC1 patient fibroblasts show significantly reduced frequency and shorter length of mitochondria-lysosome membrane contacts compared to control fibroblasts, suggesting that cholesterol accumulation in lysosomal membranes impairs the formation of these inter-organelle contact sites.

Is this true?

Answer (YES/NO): NO